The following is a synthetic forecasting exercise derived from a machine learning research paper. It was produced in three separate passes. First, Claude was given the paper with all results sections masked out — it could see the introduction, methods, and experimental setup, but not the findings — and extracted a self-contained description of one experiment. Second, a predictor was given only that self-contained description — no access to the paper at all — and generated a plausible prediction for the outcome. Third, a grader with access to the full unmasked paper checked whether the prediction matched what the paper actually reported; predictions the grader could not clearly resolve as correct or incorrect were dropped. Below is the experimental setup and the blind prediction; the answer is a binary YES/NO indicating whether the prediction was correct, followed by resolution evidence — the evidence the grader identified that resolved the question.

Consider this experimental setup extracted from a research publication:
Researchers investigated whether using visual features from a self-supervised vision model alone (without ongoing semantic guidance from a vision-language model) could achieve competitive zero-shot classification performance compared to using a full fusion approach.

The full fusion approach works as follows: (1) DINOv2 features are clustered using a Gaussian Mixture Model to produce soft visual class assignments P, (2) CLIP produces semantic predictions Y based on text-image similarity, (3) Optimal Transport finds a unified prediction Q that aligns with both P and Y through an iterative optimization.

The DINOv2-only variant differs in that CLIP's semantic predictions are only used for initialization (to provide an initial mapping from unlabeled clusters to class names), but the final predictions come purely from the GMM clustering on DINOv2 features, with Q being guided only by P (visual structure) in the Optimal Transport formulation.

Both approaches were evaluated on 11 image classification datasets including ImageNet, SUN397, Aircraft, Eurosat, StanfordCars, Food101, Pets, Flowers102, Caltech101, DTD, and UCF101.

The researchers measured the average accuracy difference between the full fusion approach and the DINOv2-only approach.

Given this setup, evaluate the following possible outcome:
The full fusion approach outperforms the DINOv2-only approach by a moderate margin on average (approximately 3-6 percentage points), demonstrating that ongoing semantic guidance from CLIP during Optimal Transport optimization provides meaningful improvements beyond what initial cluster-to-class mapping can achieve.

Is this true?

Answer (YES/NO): NO